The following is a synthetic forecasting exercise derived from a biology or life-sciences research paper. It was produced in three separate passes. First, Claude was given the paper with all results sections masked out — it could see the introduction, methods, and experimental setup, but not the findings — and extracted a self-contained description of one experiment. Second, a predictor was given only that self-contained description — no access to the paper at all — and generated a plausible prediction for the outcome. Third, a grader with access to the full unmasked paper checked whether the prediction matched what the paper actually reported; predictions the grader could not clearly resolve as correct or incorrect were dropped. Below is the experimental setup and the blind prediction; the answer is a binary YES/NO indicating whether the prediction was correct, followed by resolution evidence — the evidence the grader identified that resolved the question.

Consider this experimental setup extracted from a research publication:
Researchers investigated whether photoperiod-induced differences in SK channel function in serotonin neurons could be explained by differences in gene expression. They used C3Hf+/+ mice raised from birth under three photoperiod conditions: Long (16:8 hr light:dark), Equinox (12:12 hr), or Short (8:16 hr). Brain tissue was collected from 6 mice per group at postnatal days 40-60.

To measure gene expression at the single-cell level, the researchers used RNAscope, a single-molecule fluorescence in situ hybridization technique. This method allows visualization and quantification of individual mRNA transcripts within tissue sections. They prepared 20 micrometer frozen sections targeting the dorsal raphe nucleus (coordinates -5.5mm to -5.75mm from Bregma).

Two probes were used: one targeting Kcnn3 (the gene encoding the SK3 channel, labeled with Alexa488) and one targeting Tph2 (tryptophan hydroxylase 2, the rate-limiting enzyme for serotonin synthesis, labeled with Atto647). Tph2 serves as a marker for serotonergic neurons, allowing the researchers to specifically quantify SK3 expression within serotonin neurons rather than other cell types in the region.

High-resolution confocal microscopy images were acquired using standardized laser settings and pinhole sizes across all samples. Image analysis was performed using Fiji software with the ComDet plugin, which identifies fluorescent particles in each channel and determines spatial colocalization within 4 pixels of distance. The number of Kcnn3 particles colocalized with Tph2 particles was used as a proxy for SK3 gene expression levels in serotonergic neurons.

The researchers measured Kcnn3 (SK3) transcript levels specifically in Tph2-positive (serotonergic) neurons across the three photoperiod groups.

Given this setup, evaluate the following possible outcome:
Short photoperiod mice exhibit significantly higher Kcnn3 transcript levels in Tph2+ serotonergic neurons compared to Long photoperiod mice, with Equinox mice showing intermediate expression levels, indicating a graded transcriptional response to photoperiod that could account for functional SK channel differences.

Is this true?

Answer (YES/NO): NO